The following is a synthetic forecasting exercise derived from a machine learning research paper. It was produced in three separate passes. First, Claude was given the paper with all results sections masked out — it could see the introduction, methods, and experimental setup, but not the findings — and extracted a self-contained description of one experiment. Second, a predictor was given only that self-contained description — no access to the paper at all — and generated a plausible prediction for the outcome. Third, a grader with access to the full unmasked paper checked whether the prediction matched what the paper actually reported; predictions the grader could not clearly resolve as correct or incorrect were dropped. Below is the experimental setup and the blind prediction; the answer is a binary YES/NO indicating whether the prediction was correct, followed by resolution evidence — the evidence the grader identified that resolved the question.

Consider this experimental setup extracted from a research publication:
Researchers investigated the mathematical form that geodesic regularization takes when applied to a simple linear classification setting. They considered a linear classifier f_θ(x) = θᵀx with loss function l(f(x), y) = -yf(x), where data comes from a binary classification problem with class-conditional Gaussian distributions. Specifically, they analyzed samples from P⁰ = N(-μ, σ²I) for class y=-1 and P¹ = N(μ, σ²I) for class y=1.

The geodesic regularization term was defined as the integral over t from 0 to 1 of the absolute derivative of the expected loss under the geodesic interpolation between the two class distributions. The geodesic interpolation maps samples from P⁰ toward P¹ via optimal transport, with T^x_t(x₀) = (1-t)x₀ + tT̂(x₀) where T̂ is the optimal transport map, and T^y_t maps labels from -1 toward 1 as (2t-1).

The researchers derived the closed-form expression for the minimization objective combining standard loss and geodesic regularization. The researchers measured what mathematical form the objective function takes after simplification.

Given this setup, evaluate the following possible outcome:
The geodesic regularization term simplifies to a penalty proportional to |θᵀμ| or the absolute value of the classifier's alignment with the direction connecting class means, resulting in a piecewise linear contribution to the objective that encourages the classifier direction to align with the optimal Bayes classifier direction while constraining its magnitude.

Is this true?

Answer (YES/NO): NO